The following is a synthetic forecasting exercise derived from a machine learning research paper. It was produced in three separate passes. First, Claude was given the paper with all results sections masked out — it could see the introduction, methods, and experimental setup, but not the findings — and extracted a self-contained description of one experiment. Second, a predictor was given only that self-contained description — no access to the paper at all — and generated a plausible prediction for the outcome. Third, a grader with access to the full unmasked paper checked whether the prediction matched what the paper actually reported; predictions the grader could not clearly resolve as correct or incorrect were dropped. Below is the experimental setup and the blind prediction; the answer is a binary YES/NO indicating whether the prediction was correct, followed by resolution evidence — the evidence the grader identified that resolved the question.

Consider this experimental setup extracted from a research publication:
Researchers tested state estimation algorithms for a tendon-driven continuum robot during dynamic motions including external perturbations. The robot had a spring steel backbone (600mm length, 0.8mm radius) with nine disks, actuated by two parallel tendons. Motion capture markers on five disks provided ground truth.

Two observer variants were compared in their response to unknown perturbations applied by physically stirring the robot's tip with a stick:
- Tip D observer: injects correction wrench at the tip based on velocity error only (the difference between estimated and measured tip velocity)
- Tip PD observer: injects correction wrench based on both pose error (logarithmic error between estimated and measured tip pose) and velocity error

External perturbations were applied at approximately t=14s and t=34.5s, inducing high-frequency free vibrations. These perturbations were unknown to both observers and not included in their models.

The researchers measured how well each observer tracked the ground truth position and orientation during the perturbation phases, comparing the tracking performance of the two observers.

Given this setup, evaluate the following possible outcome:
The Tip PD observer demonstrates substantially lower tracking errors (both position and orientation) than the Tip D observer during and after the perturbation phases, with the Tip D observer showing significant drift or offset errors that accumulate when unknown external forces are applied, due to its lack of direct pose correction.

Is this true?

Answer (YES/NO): NO